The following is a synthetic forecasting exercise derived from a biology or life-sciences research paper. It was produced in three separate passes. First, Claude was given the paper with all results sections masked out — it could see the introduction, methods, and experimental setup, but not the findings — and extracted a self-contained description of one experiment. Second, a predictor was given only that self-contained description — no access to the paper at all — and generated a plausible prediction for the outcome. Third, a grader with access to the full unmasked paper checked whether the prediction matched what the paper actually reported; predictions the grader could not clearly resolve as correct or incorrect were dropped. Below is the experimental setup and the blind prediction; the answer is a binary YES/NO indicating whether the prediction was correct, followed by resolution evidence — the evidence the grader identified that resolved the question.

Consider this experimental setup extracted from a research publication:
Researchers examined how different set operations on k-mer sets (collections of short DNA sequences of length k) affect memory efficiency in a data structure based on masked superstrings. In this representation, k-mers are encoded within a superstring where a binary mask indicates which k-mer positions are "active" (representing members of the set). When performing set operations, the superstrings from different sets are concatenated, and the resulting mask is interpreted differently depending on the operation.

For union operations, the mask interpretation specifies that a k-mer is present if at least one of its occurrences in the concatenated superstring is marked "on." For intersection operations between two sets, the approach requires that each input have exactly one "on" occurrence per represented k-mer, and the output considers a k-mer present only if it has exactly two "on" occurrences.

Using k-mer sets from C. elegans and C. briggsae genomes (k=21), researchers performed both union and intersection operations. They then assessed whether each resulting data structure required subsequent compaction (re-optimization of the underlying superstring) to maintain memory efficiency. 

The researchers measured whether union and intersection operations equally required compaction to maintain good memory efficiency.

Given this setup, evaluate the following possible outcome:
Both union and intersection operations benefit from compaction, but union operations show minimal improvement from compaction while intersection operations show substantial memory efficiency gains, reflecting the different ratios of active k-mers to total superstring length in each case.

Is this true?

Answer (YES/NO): NO